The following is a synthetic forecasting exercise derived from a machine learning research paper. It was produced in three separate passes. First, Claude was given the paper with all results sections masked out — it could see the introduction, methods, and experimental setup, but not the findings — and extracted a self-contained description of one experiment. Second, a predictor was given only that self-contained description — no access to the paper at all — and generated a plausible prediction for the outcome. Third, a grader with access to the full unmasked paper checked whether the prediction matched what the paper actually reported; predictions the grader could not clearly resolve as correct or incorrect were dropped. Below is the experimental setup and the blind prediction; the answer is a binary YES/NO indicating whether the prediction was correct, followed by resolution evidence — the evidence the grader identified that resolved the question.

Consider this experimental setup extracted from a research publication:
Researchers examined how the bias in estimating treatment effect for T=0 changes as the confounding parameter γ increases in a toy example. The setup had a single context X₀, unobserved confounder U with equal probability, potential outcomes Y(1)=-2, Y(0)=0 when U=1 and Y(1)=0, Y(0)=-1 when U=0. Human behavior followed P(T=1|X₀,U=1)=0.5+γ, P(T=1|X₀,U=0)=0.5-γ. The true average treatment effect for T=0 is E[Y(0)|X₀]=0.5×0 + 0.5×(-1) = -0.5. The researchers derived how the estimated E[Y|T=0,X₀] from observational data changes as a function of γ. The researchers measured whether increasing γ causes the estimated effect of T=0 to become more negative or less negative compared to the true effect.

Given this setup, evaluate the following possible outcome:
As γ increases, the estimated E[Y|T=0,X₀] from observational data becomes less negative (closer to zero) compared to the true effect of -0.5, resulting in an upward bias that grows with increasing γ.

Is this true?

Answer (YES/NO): YES